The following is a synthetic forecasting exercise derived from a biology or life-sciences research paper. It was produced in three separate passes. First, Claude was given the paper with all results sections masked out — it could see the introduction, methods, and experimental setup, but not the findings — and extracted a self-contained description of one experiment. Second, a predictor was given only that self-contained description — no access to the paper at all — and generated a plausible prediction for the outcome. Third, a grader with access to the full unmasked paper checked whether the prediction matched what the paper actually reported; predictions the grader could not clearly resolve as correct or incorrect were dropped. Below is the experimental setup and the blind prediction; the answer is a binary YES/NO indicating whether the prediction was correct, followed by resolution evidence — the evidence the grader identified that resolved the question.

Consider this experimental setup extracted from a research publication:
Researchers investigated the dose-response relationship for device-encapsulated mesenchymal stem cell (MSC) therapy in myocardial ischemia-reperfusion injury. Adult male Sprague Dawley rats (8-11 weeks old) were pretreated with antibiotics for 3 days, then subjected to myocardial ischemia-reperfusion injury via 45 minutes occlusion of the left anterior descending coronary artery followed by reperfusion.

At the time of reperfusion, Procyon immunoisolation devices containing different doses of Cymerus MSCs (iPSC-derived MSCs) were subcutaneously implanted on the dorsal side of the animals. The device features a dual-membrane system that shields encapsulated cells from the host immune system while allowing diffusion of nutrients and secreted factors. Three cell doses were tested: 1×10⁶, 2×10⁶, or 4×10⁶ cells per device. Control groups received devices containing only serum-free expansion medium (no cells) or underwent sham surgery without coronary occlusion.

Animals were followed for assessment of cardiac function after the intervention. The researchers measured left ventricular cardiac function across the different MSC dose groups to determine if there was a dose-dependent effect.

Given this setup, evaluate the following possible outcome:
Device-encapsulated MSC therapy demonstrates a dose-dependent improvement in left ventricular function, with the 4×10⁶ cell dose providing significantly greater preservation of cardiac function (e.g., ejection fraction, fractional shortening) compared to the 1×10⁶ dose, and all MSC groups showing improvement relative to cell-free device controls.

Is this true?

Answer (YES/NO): NO